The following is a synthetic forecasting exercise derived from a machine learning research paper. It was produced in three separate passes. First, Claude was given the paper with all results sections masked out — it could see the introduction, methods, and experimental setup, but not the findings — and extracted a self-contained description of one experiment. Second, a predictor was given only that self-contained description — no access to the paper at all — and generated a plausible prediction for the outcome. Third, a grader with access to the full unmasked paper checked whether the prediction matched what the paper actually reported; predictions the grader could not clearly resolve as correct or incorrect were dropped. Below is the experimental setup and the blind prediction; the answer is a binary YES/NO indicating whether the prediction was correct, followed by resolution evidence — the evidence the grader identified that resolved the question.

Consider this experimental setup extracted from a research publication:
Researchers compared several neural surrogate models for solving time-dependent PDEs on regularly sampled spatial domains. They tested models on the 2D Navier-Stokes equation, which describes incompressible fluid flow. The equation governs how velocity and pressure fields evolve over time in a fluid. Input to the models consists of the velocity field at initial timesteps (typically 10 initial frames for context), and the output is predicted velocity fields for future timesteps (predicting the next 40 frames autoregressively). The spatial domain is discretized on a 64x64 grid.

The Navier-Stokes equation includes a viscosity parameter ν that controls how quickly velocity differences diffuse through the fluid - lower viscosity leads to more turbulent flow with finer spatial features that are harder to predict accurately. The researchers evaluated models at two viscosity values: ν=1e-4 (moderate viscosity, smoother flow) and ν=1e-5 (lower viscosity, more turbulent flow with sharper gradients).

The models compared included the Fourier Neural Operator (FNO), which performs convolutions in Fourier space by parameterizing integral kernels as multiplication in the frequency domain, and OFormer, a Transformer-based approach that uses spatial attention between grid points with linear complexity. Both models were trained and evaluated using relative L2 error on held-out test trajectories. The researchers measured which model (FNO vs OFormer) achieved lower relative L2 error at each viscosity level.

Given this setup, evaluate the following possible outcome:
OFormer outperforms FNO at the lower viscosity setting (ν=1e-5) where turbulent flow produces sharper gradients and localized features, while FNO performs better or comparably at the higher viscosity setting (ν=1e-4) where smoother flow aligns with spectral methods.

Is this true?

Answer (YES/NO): NO